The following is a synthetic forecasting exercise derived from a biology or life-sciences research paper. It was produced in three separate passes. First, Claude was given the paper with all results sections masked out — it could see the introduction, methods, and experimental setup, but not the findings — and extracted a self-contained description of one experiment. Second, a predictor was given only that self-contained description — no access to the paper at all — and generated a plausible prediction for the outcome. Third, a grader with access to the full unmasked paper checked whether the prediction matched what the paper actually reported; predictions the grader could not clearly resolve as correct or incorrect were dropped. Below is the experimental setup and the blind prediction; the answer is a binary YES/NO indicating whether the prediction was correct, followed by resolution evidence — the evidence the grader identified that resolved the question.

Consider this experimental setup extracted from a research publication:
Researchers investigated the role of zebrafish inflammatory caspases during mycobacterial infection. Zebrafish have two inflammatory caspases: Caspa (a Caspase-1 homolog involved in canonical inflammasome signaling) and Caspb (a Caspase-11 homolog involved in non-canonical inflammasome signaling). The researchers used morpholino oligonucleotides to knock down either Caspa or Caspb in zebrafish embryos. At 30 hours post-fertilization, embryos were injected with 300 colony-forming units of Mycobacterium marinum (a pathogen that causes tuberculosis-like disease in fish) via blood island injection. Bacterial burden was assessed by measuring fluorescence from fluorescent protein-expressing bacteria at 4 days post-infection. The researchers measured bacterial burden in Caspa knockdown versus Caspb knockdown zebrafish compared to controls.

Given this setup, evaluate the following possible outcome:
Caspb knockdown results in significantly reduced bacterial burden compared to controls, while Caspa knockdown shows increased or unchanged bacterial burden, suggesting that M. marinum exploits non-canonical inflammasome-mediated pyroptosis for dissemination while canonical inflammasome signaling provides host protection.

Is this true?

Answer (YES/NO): NO